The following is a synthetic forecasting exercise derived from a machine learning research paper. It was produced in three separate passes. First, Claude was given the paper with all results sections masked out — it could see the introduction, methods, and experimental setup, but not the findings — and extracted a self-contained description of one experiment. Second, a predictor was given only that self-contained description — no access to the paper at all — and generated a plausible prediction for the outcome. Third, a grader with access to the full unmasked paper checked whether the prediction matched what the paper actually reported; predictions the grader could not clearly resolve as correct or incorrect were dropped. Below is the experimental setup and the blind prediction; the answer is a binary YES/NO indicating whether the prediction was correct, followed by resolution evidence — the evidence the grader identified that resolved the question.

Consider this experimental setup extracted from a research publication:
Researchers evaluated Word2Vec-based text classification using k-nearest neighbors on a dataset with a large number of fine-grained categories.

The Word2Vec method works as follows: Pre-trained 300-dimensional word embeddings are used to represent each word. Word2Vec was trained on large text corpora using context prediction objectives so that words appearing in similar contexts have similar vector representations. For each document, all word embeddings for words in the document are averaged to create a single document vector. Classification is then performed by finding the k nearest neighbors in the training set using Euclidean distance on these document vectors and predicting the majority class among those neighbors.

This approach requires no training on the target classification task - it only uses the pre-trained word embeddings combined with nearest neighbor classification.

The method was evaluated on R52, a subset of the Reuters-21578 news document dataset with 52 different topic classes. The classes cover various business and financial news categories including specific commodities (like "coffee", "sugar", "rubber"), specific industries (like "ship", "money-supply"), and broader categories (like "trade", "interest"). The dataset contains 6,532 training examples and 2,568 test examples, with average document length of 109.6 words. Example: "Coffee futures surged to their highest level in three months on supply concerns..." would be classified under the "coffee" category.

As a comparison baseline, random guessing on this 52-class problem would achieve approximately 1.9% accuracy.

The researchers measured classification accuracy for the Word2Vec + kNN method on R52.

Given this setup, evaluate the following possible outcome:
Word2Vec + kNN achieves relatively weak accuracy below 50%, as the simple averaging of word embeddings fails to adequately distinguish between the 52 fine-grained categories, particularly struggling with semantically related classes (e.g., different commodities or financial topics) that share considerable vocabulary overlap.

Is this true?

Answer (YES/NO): NO